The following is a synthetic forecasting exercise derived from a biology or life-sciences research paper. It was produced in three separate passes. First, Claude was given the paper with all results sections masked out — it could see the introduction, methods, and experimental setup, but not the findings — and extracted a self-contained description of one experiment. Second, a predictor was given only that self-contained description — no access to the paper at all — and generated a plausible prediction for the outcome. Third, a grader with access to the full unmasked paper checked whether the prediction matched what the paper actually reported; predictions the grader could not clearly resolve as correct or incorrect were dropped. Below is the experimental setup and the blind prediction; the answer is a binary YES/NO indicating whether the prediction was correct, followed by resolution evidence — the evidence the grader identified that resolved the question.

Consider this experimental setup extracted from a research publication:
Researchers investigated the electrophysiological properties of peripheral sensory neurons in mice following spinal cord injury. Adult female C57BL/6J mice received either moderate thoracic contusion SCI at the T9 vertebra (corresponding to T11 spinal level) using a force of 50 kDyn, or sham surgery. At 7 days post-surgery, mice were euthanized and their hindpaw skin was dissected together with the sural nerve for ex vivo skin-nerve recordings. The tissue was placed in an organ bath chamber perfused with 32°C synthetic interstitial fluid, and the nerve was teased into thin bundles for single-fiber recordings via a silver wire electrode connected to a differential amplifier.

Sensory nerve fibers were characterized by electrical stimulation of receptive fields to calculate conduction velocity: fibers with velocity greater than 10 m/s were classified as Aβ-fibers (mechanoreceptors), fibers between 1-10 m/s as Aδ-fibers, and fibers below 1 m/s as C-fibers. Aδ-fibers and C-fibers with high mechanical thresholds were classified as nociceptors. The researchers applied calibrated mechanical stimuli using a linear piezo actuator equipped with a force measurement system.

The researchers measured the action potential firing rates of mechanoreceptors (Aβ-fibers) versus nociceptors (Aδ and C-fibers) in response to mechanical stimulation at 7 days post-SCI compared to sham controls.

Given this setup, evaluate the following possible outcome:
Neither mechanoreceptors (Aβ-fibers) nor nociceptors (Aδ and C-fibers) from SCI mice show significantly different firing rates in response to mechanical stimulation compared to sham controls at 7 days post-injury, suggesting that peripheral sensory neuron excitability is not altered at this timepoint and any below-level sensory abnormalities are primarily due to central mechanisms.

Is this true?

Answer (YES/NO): NO